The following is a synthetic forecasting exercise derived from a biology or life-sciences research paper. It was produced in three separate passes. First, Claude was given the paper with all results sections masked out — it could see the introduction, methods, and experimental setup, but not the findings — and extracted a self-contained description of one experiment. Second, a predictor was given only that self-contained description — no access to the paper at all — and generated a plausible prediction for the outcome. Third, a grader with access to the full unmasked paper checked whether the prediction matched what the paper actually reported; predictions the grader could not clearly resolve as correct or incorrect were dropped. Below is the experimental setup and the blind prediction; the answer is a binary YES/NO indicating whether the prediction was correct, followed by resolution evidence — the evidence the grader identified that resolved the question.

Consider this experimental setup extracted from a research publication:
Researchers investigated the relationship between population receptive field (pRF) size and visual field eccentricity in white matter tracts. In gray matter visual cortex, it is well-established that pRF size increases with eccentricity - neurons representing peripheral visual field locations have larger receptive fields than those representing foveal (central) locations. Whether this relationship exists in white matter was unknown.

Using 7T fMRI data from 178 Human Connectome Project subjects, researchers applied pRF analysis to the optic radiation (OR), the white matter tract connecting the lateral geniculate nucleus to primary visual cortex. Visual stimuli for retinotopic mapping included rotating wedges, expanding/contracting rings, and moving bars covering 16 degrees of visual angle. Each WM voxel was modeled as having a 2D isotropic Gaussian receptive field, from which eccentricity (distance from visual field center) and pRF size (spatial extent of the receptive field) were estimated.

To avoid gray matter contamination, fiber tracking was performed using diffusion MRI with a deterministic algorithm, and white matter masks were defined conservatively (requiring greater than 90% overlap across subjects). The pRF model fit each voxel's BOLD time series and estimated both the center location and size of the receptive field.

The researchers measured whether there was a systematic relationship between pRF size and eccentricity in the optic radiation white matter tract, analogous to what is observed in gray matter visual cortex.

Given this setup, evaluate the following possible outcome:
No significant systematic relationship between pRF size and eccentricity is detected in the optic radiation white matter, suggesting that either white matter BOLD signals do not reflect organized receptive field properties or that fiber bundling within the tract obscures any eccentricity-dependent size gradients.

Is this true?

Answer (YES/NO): NO